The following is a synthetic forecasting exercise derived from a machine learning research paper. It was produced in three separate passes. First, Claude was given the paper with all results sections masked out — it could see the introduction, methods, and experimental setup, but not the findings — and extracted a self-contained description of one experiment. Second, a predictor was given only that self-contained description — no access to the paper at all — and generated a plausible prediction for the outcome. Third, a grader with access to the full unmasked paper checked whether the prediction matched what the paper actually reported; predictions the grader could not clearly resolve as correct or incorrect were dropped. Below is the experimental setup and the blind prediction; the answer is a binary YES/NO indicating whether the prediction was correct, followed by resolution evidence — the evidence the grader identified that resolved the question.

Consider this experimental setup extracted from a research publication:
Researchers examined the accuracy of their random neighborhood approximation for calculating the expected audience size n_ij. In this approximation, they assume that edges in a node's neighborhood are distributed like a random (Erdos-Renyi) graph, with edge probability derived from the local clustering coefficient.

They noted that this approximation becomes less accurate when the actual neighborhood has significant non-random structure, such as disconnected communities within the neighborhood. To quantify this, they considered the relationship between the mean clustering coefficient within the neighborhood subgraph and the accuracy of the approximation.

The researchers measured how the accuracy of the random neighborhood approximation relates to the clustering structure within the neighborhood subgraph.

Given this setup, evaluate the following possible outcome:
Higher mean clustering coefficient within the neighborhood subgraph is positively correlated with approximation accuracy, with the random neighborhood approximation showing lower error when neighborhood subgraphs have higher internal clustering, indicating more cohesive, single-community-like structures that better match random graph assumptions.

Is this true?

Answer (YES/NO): NO